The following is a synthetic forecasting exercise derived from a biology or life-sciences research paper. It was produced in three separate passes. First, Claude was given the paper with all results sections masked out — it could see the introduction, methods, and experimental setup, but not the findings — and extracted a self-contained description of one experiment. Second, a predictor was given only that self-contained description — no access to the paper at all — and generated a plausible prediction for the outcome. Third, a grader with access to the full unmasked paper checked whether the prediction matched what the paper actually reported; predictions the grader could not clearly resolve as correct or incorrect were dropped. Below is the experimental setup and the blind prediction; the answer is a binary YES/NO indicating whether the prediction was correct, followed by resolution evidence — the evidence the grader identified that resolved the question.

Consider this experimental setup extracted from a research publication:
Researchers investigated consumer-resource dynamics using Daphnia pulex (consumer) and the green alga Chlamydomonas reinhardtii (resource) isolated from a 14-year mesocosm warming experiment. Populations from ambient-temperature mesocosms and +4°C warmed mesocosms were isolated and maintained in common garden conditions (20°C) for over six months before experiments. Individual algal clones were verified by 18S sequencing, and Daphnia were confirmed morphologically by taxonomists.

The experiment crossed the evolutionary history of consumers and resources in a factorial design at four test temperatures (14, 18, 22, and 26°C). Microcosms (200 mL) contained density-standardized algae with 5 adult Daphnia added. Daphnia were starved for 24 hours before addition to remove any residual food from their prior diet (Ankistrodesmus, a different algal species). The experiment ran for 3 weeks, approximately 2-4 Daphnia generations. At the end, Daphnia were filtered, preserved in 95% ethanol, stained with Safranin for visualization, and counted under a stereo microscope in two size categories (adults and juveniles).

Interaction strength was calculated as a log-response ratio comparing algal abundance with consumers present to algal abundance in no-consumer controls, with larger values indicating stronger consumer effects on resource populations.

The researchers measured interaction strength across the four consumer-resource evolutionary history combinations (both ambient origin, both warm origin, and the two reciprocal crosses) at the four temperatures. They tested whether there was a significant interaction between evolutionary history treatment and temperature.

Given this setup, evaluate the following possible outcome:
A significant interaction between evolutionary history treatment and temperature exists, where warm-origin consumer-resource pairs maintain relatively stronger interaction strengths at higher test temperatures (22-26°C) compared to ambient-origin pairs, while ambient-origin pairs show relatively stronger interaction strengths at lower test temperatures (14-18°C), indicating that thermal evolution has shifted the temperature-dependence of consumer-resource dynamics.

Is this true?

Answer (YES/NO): NO